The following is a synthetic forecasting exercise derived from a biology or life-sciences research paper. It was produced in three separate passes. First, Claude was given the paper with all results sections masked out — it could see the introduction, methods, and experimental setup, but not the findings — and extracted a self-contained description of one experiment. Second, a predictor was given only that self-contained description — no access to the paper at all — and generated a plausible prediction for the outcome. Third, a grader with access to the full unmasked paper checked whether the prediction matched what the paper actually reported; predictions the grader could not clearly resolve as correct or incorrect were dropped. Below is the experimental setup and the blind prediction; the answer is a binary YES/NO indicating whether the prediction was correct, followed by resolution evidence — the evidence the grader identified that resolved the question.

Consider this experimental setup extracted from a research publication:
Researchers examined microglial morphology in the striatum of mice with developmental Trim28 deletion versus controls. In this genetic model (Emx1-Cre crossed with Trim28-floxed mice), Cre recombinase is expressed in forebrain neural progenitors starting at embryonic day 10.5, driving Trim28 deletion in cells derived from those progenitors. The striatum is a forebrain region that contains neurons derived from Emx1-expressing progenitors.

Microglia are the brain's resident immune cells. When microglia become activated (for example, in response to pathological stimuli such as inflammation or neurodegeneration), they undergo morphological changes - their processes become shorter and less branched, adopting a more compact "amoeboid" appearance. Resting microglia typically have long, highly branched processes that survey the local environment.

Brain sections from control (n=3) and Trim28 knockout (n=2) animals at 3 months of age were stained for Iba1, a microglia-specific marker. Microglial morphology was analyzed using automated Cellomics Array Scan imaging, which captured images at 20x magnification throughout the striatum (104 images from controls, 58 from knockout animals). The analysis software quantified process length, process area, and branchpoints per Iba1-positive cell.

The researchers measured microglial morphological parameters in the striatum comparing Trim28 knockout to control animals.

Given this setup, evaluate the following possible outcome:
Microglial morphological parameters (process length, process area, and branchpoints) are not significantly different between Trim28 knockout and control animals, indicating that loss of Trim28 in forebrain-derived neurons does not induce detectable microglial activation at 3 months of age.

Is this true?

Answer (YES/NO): NO